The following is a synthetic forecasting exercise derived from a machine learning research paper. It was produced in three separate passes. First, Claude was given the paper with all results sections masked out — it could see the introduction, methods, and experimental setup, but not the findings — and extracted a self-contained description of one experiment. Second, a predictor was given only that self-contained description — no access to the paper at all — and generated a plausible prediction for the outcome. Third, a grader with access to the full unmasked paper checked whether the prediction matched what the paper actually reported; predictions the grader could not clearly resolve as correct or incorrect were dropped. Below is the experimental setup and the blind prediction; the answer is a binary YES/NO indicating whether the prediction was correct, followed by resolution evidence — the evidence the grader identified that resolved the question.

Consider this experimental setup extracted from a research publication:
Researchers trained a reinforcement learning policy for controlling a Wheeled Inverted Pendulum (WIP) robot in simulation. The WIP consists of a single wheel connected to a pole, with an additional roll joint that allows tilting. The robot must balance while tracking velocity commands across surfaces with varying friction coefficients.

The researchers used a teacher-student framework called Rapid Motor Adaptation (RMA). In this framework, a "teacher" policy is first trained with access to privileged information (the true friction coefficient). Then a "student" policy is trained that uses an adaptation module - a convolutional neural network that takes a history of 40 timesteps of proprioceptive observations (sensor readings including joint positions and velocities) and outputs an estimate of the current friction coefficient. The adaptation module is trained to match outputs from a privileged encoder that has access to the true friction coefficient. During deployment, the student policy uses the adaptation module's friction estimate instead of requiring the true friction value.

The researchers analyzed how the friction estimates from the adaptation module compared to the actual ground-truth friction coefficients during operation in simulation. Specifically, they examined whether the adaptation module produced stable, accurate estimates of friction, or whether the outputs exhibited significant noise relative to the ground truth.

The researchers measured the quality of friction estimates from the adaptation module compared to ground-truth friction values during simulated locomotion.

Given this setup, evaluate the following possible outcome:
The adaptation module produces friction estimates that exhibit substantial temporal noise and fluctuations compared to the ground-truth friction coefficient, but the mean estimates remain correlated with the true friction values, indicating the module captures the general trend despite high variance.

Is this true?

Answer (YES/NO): YES